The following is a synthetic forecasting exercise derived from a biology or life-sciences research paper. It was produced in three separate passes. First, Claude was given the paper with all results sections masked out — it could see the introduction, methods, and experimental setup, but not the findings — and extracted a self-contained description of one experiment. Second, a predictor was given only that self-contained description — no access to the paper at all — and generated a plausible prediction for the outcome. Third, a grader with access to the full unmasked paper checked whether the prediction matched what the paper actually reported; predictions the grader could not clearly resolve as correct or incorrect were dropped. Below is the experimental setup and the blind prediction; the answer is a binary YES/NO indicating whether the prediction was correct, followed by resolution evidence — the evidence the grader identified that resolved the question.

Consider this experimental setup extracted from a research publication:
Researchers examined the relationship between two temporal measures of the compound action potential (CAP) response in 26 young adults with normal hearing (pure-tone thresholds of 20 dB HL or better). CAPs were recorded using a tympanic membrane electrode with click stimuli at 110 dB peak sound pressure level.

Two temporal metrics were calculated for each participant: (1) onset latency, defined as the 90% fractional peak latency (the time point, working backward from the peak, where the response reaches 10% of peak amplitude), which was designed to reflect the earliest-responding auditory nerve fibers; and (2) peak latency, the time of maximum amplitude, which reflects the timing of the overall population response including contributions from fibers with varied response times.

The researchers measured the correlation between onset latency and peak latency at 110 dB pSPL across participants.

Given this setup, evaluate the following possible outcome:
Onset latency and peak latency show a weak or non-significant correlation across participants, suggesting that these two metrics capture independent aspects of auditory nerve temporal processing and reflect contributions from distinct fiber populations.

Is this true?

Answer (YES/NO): YES